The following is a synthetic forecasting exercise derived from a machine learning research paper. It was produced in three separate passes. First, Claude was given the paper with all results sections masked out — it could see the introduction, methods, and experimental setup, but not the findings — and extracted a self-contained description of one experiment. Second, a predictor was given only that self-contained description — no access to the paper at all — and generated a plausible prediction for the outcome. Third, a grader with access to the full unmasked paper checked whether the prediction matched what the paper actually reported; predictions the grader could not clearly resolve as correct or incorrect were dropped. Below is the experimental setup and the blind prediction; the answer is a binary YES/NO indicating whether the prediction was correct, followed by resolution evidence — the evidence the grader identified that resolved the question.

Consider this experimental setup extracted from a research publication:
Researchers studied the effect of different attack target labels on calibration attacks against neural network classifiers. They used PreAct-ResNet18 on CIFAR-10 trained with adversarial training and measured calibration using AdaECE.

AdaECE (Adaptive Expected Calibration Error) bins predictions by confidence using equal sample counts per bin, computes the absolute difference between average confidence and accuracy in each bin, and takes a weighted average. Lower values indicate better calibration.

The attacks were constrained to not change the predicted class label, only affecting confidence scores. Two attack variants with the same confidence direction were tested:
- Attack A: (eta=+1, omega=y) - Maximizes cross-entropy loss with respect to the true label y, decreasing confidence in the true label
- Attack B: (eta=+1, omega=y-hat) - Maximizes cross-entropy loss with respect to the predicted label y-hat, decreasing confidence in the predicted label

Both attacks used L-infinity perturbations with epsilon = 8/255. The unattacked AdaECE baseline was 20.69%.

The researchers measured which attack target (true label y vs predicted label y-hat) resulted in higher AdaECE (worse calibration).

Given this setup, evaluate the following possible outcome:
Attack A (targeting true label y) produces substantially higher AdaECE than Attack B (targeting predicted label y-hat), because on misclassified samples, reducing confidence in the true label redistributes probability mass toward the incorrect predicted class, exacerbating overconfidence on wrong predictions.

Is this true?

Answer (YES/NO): NO